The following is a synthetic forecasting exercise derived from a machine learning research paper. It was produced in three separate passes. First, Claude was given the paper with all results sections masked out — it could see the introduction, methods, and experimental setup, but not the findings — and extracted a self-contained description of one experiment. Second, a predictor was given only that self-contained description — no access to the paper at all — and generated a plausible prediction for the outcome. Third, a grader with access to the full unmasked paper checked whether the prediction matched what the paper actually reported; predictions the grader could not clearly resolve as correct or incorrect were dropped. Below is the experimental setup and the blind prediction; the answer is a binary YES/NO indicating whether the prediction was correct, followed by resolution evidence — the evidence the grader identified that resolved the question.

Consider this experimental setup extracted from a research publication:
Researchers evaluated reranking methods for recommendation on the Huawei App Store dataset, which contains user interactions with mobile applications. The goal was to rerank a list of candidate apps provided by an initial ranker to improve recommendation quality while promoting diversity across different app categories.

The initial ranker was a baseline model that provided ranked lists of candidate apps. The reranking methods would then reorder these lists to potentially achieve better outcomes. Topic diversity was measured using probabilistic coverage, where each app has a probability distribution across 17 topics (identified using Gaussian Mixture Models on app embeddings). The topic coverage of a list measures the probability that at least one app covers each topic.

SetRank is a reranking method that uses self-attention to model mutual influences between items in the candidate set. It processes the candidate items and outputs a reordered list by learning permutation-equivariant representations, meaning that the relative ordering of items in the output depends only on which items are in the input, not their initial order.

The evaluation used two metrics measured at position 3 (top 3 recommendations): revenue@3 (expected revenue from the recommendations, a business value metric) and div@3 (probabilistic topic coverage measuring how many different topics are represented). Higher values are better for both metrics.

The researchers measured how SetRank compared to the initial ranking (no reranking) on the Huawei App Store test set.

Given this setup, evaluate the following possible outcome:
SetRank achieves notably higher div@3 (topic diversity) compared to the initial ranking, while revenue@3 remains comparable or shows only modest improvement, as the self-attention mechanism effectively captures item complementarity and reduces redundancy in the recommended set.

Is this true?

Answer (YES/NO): NO